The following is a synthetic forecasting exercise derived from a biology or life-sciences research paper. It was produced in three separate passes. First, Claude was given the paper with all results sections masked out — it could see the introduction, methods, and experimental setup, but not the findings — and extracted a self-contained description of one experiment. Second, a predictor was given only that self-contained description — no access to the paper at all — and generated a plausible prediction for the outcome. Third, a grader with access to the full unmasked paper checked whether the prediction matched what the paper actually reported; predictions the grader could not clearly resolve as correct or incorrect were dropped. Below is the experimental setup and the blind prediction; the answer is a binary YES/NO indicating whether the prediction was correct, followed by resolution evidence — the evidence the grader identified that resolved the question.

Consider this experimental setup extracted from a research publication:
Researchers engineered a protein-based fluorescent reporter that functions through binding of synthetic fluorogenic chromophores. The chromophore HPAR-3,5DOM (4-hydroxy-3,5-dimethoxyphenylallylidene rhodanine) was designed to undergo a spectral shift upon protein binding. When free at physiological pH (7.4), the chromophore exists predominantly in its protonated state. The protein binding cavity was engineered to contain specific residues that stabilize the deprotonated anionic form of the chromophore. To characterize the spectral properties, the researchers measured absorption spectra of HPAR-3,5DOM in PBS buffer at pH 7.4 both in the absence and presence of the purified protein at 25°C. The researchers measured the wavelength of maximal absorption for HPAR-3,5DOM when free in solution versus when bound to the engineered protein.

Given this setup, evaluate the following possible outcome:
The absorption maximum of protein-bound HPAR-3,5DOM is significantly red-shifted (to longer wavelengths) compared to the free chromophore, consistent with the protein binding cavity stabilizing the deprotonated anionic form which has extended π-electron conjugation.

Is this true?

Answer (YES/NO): YES